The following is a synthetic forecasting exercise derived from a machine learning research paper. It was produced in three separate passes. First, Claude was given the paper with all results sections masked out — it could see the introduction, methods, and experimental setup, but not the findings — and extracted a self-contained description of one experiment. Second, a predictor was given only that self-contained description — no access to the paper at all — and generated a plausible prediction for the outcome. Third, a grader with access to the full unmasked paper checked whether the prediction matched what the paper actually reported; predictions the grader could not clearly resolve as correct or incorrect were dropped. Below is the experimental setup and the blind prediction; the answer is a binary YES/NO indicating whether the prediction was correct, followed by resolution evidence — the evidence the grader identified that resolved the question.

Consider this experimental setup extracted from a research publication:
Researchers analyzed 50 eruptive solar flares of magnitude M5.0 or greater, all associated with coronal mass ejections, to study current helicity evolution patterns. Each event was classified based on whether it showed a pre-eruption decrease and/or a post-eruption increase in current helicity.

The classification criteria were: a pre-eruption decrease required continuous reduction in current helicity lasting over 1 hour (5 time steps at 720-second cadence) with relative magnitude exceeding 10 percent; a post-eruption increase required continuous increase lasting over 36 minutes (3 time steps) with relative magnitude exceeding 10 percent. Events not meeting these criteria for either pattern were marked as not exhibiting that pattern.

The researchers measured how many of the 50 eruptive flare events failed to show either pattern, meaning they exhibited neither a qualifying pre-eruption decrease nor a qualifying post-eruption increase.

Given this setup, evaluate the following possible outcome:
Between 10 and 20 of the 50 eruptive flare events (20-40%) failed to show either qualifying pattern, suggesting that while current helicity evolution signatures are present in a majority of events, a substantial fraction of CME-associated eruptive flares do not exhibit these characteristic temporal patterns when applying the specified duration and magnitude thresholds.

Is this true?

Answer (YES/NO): NO